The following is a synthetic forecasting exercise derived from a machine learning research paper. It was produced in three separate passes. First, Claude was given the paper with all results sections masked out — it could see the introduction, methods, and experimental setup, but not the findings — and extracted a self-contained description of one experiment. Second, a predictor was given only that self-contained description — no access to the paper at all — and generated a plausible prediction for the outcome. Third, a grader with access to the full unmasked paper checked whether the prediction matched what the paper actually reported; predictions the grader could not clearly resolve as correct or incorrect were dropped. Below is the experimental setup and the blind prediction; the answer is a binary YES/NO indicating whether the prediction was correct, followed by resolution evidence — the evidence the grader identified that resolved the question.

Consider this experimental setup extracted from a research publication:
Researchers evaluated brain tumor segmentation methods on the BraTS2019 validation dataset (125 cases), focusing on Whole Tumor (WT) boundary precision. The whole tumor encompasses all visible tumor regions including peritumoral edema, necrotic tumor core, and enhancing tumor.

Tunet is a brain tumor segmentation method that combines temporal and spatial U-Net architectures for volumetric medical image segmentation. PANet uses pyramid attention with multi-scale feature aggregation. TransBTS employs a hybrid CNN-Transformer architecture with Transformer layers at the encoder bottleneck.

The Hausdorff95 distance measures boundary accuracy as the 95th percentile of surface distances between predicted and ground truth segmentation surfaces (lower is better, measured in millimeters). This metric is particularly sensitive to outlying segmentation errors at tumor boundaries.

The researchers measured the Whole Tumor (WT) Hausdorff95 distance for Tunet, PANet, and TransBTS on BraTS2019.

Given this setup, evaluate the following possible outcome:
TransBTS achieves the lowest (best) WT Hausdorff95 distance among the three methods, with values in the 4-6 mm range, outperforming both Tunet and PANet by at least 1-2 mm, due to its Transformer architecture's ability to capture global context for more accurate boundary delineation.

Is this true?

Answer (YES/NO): NO